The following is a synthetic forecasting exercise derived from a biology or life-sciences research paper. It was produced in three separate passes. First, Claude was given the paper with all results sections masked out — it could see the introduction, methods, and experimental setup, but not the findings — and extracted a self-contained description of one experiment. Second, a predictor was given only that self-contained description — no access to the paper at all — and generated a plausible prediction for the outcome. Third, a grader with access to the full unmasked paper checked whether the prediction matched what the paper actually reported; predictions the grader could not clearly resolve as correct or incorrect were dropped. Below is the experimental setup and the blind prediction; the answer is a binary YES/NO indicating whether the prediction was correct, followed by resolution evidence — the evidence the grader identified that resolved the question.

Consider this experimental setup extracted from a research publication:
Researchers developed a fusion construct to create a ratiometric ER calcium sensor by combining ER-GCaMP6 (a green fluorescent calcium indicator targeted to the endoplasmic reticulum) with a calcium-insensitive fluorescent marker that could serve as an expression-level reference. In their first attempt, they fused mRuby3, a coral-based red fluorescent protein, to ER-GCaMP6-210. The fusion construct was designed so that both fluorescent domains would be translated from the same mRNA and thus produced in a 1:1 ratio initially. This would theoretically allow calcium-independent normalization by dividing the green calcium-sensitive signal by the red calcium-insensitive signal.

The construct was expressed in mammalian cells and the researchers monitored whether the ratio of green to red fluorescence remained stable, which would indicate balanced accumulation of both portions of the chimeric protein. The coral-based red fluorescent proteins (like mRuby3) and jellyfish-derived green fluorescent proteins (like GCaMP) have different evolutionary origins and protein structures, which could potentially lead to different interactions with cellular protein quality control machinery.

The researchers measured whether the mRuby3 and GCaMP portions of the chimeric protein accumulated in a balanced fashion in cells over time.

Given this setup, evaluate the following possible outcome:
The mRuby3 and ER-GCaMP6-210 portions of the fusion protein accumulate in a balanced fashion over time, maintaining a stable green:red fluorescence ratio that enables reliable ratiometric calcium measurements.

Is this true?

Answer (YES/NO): NO